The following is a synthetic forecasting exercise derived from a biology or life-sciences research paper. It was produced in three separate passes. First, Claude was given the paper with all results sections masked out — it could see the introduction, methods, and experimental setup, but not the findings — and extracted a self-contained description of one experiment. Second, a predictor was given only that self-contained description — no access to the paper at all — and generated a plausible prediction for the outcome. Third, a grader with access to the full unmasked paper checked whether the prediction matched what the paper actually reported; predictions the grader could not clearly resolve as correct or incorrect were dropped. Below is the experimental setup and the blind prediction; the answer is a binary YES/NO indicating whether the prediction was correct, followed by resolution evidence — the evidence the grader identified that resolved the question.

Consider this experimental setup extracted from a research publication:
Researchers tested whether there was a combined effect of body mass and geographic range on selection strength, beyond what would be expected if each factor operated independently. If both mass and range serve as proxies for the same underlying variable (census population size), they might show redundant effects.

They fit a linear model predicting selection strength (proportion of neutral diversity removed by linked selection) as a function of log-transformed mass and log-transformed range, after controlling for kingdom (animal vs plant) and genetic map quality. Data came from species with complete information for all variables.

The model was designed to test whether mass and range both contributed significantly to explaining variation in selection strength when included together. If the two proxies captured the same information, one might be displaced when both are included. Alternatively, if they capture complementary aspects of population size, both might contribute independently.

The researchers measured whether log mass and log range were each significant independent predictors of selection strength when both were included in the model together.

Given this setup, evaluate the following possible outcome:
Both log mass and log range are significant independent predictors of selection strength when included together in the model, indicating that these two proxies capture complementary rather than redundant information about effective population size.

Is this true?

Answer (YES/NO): YES